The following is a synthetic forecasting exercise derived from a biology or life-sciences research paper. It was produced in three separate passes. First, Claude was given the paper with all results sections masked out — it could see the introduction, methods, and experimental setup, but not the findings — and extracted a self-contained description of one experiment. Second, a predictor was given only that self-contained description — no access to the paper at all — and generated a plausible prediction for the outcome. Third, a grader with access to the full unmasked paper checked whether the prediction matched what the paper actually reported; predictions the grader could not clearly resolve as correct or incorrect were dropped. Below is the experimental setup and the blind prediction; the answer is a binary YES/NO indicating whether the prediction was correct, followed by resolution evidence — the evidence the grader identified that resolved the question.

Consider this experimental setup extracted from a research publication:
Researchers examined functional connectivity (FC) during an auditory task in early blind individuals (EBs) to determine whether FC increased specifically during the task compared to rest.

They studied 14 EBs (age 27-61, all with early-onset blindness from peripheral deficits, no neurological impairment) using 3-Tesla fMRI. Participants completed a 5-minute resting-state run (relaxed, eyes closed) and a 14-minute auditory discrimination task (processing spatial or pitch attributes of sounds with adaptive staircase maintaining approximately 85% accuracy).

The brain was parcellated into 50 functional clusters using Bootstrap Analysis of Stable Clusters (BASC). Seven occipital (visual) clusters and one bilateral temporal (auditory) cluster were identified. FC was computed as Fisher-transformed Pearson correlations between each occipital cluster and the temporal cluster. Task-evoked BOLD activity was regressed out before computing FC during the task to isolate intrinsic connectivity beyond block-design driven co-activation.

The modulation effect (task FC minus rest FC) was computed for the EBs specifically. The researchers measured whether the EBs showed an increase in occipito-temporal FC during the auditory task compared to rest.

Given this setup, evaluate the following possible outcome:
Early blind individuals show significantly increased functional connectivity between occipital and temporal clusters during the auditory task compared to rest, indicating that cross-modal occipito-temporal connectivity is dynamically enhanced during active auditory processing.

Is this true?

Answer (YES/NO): YES